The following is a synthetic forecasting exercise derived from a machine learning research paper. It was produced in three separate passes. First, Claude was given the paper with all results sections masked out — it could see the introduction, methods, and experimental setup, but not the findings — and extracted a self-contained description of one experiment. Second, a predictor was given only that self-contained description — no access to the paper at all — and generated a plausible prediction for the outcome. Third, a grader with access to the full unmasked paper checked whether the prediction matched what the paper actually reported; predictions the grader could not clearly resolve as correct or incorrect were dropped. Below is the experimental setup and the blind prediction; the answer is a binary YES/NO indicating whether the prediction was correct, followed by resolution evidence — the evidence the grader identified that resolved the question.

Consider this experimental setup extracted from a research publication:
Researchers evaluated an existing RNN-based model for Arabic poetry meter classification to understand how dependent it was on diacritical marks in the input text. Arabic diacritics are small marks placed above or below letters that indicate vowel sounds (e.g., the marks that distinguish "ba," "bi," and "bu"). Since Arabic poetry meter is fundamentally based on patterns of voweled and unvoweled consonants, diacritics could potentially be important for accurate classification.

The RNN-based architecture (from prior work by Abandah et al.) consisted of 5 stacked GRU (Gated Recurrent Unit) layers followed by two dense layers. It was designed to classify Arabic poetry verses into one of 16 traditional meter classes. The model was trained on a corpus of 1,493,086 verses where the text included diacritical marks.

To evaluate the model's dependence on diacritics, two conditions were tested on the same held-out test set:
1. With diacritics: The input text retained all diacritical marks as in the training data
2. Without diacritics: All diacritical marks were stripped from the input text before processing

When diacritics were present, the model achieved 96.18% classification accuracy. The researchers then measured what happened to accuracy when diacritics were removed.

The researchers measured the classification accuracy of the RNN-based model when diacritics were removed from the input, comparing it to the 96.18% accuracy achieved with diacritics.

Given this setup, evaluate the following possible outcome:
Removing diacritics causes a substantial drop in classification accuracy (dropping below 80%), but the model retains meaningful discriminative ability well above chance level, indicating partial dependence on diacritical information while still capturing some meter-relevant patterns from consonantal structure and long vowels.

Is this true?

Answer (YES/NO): NO